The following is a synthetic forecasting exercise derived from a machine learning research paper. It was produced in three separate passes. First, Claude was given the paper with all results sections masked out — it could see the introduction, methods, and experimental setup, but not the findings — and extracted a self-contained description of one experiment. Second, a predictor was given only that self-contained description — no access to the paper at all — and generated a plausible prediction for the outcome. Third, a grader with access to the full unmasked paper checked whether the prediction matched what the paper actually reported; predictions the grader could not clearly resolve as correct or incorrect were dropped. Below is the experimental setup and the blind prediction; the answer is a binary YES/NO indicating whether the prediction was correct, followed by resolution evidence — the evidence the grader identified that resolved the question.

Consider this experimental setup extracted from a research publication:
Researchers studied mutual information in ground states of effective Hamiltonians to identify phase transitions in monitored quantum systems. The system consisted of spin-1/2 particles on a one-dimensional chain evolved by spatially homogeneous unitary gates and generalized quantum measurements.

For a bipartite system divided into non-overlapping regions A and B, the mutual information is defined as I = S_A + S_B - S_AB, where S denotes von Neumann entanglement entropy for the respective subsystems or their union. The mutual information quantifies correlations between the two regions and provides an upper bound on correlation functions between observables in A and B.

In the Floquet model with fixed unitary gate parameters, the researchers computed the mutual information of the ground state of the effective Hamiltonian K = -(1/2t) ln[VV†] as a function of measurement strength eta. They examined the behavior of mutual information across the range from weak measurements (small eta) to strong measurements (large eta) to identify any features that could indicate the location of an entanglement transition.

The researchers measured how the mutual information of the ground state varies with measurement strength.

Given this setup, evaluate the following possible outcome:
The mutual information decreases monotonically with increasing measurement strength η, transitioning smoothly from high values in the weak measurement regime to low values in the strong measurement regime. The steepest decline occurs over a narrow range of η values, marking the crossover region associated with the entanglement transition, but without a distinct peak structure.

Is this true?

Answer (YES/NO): NO